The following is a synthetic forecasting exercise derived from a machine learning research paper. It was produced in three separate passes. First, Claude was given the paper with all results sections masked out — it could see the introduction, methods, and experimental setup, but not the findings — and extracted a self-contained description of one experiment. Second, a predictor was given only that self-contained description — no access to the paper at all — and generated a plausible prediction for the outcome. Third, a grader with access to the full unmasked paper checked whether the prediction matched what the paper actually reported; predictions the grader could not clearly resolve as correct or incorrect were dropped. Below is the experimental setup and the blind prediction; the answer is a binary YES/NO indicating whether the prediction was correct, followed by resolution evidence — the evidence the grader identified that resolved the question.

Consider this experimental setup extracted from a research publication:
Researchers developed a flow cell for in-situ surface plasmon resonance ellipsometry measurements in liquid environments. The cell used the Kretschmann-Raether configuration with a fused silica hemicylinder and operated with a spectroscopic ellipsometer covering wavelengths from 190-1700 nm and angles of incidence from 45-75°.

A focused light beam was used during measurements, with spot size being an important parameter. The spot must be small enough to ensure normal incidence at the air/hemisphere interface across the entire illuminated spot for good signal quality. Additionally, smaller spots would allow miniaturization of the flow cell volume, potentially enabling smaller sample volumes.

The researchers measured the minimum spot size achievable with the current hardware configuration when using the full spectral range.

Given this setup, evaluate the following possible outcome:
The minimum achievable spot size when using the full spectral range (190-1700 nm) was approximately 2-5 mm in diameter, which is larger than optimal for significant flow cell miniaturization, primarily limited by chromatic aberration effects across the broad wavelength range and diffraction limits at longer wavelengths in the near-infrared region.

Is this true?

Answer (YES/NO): NO